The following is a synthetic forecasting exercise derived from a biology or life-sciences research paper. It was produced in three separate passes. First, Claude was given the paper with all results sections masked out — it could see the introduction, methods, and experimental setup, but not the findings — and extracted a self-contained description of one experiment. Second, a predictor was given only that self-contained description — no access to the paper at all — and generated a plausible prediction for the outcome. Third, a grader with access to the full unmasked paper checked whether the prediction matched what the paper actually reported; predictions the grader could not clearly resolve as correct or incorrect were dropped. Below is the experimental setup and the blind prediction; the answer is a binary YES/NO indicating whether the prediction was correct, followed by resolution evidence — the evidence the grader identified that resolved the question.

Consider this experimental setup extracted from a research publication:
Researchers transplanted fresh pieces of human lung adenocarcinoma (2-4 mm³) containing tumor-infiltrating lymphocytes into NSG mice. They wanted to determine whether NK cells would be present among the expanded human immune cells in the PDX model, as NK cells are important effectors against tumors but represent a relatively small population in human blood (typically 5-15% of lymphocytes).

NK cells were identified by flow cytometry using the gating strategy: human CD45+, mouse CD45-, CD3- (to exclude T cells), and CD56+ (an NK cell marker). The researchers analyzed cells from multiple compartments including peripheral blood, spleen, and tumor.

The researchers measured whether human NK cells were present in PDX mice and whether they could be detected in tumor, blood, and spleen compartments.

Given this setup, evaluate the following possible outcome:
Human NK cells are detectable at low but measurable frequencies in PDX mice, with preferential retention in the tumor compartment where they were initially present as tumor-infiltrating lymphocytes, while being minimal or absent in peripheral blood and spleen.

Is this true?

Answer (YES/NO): NO